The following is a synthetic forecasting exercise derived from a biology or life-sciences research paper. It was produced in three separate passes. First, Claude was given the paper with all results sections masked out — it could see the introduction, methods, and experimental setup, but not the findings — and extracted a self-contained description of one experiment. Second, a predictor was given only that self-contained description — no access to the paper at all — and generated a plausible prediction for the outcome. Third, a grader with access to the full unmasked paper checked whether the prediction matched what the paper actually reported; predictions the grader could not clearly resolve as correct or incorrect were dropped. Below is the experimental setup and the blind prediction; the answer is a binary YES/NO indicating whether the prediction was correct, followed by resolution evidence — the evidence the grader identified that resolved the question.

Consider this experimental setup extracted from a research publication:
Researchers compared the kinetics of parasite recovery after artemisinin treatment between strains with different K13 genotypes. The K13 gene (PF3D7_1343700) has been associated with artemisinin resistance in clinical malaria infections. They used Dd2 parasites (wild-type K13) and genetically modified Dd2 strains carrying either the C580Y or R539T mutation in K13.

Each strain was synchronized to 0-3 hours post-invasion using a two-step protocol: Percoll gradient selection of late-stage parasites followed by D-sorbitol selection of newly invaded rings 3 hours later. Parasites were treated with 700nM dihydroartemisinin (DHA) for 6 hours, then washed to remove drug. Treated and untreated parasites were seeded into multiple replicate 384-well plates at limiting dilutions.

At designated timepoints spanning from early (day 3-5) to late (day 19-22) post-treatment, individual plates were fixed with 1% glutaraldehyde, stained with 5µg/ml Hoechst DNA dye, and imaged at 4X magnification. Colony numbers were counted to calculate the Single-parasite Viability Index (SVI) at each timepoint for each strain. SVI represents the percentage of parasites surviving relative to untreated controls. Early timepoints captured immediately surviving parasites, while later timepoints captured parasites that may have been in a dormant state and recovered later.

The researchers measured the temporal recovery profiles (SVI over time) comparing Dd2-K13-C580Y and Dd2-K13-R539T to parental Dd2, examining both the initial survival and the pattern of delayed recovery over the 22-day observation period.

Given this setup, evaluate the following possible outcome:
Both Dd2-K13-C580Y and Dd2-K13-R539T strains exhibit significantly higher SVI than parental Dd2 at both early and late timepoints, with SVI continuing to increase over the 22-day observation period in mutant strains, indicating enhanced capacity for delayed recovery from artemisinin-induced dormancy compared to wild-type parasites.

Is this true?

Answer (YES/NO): NO